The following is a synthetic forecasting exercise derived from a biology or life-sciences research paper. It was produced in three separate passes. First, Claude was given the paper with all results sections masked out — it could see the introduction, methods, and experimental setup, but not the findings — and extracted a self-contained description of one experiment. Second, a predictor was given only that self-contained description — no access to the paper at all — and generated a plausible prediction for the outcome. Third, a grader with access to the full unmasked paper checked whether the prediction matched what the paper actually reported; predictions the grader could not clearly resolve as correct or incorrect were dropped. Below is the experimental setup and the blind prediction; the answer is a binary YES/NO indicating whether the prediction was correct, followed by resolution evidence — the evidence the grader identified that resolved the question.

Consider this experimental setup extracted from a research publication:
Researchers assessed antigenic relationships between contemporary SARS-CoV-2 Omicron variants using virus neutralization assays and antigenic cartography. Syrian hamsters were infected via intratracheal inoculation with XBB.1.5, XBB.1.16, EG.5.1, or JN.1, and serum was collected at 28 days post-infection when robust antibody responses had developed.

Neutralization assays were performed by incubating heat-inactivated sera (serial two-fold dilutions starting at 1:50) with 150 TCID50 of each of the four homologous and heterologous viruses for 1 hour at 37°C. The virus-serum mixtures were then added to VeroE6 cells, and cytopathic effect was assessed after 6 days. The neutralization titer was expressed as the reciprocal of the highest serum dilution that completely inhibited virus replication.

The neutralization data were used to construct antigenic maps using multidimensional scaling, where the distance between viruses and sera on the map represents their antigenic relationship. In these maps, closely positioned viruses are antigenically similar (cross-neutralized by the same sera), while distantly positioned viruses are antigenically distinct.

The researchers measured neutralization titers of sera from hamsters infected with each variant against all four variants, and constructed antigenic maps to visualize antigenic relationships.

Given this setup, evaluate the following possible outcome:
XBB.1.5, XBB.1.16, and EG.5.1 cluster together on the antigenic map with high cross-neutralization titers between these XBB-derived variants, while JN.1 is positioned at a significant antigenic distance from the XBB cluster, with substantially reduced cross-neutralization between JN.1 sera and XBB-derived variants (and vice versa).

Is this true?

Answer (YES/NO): YES